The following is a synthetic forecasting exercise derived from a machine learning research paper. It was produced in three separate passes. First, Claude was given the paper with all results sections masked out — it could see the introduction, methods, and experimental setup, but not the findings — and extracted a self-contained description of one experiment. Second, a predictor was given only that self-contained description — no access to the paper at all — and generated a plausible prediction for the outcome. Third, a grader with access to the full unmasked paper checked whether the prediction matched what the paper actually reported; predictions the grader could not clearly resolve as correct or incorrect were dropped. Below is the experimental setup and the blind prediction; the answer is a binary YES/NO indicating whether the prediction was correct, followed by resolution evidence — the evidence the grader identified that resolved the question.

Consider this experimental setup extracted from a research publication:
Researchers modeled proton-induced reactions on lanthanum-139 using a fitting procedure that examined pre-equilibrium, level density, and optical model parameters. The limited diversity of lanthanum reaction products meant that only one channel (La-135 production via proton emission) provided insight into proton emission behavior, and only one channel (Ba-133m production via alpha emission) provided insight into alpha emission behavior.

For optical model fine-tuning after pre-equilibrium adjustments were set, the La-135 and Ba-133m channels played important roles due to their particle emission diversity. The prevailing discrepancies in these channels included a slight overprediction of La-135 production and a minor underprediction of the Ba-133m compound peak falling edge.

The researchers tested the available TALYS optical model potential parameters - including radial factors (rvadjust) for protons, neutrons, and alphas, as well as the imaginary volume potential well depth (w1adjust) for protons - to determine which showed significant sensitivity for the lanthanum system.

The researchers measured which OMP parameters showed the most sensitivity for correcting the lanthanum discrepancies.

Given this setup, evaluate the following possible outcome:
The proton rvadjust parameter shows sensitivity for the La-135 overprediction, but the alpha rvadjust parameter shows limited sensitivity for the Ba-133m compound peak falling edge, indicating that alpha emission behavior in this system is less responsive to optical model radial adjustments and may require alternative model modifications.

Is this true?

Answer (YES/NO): NO